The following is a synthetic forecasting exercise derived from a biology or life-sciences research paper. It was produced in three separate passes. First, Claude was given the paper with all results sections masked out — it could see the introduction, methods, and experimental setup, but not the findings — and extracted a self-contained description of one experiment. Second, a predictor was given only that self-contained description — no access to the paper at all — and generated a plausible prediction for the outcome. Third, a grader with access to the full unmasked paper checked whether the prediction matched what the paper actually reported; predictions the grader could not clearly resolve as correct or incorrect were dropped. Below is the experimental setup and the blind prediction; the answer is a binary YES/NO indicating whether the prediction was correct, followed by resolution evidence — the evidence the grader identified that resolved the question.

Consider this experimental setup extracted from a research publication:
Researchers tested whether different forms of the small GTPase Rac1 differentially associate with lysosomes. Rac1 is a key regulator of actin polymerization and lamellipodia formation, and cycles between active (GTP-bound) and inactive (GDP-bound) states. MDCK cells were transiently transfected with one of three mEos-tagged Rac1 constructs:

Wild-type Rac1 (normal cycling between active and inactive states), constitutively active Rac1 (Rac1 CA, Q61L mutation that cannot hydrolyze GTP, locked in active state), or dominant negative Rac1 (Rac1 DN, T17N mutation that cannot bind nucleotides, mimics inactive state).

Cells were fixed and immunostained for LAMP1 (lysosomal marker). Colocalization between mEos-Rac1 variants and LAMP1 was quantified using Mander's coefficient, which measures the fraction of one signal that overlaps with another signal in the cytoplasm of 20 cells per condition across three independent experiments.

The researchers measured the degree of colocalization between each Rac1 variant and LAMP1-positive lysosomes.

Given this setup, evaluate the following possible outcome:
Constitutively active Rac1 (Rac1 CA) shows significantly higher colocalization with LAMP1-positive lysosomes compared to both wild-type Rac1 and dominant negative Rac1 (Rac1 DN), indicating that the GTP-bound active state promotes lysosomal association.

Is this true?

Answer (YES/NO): NO